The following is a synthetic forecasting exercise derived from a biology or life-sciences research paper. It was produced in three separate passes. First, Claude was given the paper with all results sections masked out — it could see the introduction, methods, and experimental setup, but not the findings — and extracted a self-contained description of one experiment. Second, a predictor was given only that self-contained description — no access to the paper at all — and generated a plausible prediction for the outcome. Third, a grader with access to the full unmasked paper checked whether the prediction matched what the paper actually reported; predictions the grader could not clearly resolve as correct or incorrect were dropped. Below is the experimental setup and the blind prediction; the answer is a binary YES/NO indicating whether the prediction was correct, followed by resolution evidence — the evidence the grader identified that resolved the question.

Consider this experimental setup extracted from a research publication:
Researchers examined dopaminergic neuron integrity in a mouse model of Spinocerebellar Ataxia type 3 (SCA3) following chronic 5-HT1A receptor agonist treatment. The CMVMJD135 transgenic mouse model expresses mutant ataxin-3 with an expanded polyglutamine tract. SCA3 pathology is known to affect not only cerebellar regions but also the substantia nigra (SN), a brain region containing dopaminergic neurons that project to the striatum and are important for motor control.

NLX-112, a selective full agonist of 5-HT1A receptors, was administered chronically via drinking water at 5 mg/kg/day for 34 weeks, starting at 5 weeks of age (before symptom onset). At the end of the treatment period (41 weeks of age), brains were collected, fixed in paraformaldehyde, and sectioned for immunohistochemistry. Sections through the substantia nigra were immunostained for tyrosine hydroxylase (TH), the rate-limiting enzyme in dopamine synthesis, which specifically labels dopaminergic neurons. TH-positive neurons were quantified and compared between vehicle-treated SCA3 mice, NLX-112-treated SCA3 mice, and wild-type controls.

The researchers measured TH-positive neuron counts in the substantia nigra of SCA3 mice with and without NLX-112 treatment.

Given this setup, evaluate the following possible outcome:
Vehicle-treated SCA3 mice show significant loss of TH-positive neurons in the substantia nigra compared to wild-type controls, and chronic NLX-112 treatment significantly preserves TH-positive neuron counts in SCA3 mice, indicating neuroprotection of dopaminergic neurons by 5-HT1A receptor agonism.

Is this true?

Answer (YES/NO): YES